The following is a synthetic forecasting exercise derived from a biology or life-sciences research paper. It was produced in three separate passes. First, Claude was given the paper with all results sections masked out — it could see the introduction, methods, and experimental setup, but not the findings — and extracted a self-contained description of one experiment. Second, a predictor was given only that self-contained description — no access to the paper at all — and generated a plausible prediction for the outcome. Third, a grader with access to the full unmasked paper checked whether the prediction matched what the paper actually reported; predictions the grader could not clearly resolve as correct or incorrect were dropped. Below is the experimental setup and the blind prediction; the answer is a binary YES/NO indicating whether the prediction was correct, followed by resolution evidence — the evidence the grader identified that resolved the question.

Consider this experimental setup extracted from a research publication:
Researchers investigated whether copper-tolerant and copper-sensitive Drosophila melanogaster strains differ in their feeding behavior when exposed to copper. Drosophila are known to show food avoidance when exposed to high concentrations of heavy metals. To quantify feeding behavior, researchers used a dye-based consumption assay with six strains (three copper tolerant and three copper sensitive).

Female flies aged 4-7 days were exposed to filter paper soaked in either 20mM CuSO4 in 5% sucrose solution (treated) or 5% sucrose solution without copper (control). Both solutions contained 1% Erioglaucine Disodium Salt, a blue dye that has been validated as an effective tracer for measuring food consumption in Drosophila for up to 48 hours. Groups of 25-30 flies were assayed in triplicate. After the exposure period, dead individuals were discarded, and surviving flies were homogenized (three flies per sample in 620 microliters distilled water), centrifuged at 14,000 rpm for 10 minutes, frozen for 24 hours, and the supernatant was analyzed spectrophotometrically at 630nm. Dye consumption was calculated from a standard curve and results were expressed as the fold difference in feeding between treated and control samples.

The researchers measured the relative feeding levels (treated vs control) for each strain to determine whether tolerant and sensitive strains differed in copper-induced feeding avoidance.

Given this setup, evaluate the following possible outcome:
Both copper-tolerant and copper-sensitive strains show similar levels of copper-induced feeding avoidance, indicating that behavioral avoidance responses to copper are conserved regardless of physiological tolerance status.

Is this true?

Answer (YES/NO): YES